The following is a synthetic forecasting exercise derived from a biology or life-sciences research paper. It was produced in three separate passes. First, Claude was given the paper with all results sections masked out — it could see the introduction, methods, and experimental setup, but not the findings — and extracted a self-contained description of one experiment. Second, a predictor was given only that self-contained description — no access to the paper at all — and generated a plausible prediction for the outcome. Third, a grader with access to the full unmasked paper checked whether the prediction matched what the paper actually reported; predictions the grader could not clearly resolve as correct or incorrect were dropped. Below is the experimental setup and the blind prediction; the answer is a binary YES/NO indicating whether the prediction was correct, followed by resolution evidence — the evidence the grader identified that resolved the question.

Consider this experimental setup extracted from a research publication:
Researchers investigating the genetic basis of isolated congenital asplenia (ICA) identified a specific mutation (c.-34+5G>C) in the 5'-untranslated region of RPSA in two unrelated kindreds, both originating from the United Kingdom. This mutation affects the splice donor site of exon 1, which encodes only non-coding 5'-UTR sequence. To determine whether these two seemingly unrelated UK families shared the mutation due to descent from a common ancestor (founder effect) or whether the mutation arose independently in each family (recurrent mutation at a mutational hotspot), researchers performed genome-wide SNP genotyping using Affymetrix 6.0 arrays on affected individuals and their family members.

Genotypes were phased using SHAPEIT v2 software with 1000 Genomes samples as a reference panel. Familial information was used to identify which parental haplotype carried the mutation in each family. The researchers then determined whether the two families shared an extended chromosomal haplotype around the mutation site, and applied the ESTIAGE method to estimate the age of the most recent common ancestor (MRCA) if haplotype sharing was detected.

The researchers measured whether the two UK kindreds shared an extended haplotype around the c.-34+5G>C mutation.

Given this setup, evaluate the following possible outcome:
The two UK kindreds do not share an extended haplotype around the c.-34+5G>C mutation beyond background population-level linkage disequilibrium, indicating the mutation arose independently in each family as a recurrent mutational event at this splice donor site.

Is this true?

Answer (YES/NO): NO